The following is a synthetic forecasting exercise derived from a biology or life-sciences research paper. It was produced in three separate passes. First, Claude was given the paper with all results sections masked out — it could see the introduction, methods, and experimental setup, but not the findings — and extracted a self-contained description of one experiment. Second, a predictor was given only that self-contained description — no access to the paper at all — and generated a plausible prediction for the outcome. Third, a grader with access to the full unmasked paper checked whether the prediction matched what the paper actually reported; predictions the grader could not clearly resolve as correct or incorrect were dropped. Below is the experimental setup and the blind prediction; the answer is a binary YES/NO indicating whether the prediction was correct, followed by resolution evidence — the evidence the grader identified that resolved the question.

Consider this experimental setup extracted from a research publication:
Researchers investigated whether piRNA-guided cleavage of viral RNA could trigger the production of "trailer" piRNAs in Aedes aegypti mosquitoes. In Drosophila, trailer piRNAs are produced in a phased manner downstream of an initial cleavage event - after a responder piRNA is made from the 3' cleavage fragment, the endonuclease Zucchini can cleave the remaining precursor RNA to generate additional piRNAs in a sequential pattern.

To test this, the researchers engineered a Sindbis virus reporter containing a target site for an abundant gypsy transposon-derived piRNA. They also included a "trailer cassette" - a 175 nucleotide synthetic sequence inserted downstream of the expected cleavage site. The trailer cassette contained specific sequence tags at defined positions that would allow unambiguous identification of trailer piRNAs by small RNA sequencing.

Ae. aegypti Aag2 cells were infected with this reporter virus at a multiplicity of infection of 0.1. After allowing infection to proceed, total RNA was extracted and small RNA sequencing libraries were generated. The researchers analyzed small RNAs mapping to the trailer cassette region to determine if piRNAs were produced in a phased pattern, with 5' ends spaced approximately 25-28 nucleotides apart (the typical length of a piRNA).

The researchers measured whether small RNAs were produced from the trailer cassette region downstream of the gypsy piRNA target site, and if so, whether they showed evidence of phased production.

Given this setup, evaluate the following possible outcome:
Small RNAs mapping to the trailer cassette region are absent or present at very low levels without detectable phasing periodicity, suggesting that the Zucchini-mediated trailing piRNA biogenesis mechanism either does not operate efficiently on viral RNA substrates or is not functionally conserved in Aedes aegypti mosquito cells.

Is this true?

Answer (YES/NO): NO